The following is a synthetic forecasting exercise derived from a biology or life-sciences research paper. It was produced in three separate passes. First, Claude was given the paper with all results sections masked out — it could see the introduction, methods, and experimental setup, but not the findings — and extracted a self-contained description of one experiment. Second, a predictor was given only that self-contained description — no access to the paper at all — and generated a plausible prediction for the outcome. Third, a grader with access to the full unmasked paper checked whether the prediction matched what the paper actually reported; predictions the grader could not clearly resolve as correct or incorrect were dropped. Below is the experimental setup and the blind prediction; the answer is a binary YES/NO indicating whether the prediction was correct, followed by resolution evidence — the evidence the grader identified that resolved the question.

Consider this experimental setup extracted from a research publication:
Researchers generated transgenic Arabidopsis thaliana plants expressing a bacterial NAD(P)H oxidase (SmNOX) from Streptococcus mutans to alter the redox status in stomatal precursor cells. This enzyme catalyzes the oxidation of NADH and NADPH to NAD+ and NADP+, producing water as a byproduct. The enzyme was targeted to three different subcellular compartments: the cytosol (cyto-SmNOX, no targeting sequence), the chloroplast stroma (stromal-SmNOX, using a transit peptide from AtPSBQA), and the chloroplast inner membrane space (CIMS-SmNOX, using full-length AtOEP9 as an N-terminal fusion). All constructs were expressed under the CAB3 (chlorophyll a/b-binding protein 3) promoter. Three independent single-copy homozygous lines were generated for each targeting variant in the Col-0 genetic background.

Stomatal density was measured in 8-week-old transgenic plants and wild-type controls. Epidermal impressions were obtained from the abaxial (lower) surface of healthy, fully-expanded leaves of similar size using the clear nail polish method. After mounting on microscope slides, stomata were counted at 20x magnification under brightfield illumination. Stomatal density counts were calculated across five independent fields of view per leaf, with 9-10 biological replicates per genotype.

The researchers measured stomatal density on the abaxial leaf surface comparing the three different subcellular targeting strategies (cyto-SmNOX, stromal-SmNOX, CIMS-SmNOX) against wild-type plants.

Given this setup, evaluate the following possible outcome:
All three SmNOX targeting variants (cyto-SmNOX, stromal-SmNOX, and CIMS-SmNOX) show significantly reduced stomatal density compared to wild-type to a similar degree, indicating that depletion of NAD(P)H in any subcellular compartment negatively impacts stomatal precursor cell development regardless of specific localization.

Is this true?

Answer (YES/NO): YES